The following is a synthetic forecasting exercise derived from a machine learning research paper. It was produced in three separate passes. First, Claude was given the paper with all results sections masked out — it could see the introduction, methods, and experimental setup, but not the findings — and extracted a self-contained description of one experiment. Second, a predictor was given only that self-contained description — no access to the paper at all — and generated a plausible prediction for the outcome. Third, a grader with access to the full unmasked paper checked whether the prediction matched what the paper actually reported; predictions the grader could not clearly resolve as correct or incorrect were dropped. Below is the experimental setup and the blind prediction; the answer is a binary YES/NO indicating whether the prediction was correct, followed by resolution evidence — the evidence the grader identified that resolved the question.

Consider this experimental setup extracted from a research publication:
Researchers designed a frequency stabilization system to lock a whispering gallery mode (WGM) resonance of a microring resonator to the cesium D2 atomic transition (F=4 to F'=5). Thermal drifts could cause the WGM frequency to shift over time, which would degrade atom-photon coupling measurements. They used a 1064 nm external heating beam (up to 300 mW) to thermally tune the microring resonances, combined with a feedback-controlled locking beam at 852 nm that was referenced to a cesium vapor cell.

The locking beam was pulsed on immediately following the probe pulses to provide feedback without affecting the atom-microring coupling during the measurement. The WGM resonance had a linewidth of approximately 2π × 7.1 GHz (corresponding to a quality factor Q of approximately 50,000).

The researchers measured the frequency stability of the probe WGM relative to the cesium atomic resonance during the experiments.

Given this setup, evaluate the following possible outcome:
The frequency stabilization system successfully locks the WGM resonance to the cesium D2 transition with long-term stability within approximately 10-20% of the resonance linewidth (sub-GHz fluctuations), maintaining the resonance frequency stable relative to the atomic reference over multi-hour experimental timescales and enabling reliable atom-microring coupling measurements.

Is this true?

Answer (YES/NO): NO